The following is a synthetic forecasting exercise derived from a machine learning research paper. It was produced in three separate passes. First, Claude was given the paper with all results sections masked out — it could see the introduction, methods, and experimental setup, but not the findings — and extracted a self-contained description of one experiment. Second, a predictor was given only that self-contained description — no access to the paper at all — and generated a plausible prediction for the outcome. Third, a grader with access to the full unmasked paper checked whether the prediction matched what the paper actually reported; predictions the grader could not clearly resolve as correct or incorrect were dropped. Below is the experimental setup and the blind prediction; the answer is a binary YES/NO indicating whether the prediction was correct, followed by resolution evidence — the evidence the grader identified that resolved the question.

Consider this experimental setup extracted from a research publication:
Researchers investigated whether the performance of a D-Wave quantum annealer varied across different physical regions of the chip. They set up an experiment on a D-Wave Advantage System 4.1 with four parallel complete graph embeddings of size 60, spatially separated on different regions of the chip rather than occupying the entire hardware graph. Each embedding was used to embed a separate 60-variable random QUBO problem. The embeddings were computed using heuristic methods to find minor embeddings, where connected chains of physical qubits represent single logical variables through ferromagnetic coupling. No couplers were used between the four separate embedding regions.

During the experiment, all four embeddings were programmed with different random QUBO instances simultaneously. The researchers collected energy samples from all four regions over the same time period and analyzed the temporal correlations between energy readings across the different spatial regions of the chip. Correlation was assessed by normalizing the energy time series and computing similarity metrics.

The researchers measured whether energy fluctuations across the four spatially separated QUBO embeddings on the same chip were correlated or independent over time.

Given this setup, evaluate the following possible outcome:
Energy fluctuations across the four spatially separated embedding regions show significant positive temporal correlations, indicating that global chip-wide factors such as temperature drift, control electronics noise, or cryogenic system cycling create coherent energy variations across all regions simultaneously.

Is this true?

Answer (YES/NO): YES